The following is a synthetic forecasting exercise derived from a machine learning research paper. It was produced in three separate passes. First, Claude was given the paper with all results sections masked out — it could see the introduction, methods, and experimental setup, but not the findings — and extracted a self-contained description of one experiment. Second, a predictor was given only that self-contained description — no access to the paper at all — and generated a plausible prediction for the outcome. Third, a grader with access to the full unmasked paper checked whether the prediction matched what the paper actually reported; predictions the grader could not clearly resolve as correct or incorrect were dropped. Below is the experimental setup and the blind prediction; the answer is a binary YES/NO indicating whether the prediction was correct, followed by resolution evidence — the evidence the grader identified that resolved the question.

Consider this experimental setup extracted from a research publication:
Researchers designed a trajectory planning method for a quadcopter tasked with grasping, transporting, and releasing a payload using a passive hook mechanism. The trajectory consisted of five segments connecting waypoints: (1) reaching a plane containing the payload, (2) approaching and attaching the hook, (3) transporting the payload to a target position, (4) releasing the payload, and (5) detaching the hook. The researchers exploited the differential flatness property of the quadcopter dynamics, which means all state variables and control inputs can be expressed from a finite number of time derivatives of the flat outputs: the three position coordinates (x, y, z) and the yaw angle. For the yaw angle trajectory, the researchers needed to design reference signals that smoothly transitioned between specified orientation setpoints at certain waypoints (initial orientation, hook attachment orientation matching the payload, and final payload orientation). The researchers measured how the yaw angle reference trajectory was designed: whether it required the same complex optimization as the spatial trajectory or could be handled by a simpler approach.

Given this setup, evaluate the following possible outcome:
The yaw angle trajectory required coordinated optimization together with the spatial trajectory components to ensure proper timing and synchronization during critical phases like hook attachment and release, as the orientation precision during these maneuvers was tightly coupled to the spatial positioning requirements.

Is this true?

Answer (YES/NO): NO